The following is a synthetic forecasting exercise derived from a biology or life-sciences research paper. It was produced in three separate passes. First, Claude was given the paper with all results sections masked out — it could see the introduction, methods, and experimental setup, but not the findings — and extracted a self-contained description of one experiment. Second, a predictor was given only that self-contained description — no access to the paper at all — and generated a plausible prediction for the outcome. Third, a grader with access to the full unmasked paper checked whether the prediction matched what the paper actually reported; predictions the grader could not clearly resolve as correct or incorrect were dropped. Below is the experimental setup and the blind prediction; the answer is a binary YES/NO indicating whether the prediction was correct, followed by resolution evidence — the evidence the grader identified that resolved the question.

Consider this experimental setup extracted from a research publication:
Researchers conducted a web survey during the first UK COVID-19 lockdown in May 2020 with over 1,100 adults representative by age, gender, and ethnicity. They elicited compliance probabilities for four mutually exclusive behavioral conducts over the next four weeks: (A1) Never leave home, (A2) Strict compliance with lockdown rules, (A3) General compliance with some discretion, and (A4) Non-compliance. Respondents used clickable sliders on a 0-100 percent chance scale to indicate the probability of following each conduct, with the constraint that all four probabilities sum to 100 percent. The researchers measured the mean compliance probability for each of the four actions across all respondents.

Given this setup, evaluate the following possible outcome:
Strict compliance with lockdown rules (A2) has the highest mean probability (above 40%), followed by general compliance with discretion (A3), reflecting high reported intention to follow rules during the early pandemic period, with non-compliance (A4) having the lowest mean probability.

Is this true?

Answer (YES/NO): NO